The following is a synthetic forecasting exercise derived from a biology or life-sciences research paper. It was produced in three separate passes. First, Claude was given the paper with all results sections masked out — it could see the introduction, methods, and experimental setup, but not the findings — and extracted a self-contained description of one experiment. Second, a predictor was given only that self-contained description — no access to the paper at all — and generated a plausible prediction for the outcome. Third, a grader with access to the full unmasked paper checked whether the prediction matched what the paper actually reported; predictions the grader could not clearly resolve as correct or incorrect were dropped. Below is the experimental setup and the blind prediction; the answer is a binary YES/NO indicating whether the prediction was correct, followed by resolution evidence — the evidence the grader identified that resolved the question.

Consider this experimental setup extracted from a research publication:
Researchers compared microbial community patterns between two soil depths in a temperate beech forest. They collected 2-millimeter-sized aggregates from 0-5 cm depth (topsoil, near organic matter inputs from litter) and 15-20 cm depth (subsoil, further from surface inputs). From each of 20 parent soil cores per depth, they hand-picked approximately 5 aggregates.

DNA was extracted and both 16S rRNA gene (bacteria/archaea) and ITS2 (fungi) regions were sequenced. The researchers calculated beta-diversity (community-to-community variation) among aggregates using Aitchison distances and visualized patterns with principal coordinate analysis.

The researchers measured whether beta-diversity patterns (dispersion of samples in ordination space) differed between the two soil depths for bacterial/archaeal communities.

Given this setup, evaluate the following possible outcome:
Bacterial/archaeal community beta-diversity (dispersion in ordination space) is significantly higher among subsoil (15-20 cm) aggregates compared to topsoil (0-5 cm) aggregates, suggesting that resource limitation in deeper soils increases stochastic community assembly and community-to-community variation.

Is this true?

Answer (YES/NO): NO